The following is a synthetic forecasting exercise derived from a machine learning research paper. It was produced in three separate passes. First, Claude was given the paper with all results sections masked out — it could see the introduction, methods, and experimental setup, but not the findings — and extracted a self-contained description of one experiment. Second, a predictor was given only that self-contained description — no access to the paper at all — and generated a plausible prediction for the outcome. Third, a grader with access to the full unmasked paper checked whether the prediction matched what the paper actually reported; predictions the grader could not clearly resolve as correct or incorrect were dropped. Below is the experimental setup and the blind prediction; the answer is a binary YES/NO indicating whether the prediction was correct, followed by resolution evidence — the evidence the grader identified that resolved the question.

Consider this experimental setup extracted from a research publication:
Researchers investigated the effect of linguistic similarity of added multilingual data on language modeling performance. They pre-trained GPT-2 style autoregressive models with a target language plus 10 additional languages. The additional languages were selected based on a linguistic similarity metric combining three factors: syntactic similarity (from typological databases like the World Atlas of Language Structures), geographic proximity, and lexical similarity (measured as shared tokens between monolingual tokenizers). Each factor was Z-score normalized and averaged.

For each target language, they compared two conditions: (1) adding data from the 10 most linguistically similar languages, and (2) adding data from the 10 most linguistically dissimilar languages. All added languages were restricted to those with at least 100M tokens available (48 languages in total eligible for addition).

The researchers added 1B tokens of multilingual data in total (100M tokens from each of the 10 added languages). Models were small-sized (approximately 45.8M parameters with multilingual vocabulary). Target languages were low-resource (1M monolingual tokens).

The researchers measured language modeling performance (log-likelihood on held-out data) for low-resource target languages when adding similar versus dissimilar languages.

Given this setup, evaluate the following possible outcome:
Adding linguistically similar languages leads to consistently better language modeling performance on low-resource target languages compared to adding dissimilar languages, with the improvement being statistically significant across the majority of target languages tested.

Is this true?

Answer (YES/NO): YES